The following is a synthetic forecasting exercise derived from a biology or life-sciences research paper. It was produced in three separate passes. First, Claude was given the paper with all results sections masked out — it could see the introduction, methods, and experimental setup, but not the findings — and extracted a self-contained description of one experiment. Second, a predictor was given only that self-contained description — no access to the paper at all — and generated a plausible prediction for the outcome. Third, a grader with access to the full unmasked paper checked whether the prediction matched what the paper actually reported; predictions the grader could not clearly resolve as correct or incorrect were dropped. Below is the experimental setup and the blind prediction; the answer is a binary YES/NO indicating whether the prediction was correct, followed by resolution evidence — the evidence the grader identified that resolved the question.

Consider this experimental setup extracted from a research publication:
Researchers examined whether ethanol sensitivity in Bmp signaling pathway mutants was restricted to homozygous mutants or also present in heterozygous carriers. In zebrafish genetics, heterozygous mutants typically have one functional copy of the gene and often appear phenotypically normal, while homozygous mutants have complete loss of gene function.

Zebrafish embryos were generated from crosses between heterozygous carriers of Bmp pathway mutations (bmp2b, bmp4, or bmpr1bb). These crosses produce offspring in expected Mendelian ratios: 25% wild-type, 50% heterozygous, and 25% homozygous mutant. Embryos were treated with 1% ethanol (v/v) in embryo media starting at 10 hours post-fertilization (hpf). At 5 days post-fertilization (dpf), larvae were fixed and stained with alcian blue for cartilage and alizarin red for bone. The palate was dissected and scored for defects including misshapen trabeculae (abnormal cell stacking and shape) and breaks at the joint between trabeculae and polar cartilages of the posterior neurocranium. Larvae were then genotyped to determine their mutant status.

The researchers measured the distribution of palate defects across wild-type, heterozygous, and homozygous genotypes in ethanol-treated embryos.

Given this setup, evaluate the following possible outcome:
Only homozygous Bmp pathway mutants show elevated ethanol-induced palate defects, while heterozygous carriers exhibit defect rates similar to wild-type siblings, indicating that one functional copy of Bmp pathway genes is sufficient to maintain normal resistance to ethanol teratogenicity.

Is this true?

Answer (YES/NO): NO